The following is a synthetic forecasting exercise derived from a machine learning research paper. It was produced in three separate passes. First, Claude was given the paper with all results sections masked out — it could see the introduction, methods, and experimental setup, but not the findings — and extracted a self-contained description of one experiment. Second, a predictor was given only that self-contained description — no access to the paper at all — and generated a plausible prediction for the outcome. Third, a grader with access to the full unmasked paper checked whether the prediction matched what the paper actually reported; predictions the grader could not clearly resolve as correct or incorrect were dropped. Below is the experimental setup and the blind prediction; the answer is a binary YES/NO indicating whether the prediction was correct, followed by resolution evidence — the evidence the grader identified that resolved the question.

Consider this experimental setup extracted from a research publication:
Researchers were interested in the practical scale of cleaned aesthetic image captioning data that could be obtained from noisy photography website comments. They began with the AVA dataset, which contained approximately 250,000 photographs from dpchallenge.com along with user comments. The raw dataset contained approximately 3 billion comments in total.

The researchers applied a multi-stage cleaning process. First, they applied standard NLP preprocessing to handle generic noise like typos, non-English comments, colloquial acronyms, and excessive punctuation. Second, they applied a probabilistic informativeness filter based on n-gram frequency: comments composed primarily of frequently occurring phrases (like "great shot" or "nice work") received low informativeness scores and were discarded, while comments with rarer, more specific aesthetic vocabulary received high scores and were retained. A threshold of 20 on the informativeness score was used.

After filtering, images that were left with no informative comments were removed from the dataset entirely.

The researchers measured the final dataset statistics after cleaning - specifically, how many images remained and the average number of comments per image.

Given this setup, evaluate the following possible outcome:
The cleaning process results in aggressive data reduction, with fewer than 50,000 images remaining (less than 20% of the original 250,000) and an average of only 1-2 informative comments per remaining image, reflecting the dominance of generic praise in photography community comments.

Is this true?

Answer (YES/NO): NO